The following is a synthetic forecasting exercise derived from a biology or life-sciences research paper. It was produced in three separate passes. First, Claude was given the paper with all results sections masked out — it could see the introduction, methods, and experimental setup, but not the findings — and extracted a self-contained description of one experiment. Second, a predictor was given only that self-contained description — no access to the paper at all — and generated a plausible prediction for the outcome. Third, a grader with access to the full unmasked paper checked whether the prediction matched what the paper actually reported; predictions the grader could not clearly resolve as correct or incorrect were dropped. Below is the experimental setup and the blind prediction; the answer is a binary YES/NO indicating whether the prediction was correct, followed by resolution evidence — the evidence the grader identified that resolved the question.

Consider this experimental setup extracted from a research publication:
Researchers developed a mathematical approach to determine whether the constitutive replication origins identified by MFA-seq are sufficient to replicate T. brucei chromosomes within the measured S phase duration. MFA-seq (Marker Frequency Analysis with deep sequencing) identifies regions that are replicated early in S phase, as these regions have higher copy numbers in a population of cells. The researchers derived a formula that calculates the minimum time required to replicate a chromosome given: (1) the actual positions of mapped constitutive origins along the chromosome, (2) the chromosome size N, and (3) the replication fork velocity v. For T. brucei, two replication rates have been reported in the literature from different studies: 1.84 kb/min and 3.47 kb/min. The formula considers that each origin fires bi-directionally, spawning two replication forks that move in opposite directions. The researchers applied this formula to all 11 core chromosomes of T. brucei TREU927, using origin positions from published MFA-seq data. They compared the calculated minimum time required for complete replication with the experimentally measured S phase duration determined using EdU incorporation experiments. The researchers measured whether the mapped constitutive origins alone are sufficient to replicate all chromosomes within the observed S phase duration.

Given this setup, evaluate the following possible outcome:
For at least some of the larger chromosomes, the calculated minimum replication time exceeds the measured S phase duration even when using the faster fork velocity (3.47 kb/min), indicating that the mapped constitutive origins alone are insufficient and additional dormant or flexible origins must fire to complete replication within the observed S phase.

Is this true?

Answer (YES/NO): YES